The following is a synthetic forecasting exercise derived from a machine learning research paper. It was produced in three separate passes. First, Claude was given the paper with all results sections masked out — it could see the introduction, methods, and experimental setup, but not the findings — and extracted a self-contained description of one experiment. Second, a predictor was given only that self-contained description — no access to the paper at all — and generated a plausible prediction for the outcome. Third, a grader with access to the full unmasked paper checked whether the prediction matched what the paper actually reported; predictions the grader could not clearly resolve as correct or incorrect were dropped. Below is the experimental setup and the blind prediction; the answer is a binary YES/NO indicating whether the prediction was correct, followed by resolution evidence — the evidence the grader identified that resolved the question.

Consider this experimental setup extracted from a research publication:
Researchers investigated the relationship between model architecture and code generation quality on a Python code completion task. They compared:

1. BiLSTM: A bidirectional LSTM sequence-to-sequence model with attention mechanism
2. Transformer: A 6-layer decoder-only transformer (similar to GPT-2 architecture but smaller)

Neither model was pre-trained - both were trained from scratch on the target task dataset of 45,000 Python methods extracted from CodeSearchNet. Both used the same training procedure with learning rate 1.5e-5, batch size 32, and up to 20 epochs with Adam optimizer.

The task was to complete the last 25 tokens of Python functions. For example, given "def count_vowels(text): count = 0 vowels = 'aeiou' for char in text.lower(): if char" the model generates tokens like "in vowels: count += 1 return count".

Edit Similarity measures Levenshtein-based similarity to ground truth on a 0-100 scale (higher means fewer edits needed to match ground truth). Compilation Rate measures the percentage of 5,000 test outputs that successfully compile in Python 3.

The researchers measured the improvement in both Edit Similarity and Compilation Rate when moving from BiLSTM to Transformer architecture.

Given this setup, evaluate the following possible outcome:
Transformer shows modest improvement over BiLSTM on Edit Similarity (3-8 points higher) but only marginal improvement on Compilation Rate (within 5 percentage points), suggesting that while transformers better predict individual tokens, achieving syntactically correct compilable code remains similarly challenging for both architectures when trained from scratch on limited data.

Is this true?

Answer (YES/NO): YES